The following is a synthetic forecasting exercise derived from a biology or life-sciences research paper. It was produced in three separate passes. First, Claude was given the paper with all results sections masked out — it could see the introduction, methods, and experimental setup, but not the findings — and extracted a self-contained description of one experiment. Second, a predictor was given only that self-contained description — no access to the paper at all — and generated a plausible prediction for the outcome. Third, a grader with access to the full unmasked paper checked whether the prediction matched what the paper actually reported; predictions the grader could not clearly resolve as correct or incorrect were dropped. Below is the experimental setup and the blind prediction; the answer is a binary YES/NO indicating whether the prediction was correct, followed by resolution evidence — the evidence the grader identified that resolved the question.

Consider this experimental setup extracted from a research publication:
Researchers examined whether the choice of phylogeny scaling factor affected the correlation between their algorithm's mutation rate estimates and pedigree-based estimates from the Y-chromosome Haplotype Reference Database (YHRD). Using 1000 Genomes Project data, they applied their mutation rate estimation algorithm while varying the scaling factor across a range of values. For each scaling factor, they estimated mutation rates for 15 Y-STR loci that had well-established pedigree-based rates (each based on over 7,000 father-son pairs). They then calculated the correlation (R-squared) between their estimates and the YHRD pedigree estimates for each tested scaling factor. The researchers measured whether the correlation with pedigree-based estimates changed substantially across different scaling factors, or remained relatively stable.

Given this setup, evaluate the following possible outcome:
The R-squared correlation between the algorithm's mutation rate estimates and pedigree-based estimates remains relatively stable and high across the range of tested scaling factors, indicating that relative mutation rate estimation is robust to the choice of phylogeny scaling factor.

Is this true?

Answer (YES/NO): YES